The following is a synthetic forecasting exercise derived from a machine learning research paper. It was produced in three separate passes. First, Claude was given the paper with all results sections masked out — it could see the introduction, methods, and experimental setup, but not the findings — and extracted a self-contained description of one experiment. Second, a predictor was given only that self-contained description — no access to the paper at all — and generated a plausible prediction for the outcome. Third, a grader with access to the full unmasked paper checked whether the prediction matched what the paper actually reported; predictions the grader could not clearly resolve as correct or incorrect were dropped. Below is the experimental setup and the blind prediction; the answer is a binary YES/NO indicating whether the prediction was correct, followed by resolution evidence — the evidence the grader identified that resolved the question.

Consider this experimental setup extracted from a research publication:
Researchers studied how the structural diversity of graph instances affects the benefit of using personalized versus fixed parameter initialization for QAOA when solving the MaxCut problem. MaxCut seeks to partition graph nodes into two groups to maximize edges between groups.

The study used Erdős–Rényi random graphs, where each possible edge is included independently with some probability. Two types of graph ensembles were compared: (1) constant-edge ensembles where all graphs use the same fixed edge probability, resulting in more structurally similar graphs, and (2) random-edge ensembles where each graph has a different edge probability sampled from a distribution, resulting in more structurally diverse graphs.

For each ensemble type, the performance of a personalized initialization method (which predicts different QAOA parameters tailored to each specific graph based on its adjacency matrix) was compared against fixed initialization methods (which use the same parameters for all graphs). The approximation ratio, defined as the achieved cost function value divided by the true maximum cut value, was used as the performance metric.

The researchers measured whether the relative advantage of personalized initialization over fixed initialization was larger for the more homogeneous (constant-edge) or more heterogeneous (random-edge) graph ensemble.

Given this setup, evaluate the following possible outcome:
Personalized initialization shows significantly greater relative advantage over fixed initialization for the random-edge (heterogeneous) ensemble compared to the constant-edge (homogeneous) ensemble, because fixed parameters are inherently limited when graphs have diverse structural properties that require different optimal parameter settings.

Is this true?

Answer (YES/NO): YES